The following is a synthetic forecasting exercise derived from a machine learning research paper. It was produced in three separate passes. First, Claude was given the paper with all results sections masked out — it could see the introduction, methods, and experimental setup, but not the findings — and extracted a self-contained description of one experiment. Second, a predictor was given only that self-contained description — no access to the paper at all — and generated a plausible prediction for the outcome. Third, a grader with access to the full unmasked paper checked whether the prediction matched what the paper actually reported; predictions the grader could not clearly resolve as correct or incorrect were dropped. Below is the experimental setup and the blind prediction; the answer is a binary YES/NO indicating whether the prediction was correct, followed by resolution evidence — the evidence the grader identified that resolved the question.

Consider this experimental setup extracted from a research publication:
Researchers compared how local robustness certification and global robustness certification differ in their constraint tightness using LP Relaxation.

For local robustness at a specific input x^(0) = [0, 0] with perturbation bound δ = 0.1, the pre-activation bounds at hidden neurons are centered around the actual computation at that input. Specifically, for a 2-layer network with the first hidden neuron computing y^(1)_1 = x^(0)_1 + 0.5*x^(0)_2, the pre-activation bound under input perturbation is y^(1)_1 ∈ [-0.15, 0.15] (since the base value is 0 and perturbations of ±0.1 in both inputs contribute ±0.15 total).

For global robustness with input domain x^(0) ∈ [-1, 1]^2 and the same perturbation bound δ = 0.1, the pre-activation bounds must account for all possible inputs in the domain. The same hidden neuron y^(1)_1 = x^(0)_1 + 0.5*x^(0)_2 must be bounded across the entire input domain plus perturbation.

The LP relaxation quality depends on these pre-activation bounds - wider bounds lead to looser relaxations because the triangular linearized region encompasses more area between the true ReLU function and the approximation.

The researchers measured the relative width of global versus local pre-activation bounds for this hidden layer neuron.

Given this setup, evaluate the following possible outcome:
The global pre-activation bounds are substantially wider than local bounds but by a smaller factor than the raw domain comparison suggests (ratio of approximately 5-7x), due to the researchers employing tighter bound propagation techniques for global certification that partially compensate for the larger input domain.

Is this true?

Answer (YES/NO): NO